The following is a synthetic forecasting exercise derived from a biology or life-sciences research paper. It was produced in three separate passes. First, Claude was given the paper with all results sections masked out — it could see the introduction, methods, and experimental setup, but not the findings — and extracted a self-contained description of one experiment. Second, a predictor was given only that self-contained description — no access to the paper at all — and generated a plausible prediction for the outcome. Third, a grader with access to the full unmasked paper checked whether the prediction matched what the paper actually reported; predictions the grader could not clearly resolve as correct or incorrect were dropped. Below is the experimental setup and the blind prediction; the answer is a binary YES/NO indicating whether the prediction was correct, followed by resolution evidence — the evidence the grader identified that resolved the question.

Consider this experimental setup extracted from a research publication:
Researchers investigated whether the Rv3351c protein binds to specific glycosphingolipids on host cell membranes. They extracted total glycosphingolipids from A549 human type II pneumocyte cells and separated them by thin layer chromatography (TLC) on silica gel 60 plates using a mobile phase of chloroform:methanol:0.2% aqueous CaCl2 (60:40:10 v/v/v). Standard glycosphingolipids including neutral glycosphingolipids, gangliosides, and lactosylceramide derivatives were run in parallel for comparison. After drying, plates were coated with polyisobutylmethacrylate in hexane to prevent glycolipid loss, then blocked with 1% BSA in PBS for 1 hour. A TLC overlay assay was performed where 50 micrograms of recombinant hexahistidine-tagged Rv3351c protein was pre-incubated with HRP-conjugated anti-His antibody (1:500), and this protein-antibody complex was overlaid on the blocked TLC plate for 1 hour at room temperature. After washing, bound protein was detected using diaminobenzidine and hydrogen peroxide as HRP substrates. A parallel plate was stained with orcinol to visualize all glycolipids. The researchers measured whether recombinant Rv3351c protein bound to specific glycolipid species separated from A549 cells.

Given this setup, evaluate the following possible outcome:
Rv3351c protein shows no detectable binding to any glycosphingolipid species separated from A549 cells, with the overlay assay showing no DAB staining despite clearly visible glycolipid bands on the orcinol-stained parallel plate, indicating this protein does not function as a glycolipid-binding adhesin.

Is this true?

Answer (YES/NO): NO